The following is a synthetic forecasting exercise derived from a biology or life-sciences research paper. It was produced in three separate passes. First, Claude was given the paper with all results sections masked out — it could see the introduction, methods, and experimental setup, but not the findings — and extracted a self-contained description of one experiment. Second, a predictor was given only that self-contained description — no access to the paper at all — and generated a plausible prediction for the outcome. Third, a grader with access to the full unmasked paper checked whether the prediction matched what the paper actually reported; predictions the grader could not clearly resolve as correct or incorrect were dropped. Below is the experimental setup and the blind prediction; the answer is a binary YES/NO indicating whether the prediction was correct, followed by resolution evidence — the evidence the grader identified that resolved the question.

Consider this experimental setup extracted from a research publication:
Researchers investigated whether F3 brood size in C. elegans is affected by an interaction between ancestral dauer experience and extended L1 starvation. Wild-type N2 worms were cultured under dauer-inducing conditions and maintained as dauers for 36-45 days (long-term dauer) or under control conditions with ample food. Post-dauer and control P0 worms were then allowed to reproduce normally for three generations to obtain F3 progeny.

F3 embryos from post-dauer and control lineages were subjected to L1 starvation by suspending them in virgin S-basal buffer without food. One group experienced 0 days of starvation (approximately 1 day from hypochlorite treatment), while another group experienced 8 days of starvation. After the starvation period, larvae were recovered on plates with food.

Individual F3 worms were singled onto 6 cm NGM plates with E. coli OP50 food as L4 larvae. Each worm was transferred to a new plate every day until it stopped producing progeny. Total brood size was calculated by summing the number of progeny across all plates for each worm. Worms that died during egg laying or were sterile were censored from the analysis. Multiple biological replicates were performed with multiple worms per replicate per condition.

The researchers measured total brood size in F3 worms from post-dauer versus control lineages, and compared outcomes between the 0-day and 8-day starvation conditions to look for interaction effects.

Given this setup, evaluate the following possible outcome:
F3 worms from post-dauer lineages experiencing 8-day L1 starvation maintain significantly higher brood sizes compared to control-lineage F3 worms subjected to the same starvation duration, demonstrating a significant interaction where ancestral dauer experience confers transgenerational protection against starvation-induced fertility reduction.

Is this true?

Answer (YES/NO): NO